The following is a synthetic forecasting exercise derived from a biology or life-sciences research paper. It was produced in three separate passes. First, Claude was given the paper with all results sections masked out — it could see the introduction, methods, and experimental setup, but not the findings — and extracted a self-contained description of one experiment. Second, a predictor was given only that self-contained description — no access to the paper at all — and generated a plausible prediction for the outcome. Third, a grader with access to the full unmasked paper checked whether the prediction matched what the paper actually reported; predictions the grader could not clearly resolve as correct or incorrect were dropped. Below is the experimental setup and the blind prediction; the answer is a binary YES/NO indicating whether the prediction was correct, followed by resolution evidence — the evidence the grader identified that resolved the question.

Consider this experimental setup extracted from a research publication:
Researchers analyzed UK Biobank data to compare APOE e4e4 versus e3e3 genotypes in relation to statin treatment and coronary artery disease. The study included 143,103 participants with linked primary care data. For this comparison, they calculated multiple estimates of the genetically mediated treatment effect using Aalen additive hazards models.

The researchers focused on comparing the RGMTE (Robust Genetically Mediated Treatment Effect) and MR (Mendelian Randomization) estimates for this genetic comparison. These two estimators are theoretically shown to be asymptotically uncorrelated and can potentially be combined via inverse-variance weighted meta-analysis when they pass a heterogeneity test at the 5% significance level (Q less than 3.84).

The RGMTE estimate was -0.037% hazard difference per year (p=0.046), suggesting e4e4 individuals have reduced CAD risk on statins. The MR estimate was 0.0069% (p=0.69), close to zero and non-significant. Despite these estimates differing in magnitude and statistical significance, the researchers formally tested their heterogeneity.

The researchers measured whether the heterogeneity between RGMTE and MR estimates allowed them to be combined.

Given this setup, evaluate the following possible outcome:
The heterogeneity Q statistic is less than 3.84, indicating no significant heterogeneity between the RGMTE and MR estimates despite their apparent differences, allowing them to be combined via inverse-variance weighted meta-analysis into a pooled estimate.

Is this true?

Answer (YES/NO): YES